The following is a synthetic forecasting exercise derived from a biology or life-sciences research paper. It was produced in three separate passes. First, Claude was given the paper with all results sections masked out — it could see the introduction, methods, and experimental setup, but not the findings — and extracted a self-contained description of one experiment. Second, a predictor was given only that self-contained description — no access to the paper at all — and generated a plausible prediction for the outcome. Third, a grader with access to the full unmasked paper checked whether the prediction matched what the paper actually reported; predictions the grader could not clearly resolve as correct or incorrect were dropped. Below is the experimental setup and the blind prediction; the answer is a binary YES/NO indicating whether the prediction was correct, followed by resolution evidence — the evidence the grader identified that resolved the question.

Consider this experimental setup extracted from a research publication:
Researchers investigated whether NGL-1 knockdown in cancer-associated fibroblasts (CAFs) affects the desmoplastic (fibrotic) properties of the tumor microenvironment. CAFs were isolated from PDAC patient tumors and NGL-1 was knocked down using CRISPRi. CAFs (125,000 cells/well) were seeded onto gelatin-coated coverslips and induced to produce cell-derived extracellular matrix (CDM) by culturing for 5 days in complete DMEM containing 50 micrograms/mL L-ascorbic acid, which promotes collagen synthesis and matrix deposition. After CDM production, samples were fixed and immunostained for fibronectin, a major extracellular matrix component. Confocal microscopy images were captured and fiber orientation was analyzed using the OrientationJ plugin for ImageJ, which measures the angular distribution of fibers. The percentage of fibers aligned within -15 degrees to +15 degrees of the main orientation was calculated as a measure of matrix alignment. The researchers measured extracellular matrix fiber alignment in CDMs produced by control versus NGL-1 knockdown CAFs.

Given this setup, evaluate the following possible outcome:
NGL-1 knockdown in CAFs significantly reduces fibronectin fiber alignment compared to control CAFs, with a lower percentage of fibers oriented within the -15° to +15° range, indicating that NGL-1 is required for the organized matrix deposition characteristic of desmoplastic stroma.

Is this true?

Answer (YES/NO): NO